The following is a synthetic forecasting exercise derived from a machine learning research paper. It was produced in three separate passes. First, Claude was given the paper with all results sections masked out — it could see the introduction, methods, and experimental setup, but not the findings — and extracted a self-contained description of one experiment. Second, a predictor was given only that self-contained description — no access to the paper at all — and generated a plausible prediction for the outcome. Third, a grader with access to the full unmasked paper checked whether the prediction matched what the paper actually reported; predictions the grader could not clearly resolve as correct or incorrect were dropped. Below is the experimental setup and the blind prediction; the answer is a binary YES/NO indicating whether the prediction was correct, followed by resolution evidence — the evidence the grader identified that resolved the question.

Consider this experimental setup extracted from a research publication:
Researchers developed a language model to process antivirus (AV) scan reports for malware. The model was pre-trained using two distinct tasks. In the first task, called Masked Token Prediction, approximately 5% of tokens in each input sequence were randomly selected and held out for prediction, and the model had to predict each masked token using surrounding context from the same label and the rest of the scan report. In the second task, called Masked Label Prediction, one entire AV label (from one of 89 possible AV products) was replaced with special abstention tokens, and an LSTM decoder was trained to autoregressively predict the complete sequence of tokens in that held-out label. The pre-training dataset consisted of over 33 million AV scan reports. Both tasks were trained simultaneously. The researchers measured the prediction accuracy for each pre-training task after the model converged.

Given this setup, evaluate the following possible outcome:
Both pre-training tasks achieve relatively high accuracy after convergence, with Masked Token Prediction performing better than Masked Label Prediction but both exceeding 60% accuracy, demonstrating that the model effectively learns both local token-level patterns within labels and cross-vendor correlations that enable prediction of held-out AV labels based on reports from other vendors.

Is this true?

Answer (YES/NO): YES